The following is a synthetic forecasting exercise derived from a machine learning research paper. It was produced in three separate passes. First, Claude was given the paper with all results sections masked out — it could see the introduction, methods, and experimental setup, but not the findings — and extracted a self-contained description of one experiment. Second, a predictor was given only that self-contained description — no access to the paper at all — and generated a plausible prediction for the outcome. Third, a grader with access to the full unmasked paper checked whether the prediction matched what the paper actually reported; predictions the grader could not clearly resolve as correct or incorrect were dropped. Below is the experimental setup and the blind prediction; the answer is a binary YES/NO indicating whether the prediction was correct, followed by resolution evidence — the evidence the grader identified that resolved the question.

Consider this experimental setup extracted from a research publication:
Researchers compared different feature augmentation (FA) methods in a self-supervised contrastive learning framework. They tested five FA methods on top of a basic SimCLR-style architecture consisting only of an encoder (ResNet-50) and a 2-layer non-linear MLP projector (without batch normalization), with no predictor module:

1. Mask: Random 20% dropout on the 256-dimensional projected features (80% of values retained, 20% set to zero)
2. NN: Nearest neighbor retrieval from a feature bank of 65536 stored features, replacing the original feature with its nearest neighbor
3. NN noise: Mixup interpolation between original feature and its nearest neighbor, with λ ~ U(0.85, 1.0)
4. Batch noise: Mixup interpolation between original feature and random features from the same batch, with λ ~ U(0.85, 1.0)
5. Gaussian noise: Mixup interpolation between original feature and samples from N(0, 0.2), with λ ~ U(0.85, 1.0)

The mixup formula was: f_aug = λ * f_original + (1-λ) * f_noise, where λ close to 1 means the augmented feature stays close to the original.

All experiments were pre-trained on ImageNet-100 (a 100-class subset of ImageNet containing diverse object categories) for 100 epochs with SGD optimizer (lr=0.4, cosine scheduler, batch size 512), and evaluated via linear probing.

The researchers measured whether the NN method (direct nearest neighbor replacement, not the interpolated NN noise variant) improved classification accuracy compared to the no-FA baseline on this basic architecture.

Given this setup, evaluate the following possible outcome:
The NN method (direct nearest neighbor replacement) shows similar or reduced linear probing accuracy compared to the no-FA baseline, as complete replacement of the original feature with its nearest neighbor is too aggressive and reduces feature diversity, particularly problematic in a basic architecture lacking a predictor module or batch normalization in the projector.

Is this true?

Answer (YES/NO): YES